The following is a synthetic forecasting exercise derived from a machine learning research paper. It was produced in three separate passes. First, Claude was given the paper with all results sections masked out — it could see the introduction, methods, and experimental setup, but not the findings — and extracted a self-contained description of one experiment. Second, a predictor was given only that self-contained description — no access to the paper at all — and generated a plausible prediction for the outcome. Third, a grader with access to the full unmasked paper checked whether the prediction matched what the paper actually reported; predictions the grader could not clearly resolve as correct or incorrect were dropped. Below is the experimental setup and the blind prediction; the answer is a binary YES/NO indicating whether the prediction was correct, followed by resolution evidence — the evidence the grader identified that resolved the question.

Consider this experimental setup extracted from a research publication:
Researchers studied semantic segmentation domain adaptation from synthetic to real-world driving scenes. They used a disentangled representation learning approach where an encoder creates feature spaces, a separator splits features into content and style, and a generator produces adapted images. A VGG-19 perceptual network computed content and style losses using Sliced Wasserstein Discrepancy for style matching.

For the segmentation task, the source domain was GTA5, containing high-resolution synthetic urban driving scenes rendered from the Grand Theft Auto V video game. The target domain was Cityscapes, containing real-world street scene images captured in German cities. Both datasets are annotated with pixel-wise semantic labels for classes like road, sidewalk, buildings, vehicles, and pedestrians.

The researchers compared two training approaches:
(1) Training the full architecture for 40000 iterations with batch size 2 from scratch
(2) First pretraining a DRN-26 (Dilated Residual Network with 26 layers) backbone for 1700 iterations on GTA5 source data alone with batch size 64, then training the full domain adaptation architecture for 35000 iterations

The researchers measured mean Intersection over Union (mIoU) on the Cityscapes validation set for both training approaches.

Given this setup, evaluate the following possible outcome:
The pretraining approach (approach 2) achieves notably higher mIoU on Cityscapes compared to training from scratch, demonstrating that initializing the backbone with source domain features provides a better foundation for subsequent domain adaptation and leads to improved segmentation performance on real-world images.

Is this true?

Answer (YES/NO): NO